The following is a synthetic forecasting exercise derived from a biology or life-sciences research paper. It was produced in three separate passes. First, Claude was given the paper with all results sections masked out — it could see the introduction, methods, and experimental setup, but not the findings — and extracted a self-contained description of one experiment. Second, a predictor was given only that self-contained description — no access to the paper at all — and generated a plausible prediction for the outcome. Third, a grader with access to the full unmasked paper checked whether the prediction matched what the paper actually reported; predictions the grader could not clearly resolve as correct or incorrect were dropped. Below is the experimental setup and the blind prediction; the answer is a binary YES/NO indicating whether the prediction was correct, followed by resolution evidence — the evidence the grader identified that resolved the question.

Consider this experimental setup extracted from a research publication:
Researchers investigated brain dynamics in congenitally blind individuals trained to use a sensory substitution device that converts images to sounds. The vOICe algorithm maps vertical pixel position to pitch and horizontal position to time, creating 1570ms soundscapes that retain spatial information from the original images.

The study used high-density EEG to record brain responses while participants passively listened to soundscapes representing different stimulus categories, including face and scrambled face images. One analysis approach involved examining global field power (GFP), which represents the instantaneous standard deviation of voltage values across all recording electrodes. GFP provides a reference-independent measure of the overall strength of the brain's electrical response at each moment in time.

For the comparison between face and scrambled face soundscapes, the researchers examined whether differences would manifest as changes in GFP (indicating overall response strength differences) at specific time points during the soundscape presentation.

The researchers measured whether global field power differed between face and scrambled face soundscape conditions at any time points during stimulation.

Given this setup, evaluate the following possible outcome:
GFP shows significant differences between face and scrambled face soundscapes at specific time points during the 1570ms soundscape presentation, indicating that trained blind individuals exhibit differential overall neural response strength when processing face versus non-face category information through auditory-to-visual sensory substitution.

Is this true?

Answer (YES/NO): NO